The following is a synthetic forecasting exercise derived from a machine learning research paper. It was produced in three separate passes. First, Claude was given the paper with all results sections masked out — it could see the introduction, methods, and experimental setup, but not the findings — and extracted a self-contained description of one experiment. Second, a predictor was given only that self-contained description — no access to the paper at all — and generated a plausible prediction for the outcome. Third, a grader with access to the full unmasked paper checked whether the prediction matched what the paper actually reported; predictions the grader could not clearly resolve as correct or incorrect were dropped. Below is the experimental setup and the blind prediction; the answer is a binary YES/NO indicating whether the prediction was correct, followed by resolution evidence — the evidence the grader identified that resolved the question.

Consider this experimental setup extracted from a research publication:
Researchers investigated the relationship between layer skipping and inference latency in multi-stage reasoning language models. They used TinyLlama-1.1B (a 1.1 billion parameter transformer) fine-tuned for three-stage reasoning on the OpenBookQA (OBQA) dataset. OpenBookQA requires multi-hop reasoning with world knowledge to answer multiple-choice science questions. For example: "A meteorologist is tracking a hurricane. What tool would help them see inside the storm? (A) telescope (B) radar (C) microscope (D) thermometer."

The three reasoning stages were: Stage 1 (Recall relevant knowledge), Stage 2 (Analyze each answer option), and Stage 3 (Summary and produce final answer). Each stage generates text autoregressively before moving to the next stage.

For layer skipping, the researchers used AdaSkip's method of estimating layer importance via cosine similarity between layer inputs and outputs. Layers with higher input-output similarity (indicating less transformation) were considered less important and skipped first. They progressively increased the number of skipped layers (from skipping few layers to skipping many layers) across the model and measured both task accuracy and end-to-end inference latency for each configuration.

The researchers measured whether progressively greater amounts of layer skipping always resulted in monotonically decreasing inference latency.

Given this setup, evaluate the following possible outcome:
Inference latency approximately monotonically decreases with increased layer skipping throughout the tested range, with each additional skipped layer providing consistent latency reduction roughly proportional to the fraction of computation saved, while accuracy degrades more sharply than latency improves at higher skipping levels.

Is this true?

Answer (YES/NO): NO